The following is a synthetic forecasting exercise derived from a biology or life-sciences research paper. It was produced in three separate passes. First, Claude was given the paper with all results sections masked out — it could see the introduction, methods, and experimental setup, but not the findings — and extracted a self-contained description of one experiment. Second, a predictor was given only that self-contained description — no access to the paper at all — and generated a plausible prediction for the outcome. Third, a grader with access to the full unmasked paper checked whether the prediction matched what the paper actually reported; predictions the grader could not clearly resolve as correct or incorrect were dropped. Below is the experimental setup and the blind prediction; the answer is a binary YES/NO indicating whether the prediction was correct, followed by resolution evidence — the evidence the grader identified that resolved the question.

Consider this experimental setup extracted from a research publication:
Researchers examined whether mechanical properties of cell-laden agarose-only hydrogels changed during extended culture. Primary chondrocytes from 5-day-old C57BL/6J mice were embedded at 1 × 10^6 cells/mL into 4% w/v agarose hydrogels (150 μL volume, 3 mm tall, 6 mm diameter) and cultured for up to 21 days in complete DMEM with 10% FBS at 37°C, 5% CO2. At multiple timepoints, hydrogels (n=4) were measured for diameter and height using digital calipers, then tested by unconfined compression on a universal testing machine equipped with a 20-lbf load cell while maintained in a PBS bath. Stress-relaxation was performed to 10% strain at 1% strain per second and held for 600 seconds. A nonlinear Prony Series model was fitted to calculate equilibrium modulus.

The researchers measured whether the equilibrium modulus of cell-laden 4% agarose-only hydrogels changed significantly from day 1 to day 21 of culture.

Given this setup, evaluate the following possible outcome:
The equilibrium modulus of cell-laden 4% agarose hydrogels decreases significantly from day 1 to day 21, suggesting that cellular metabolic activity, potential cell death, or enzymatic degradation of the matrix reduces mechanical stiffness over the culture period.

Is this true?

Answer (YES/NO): NO